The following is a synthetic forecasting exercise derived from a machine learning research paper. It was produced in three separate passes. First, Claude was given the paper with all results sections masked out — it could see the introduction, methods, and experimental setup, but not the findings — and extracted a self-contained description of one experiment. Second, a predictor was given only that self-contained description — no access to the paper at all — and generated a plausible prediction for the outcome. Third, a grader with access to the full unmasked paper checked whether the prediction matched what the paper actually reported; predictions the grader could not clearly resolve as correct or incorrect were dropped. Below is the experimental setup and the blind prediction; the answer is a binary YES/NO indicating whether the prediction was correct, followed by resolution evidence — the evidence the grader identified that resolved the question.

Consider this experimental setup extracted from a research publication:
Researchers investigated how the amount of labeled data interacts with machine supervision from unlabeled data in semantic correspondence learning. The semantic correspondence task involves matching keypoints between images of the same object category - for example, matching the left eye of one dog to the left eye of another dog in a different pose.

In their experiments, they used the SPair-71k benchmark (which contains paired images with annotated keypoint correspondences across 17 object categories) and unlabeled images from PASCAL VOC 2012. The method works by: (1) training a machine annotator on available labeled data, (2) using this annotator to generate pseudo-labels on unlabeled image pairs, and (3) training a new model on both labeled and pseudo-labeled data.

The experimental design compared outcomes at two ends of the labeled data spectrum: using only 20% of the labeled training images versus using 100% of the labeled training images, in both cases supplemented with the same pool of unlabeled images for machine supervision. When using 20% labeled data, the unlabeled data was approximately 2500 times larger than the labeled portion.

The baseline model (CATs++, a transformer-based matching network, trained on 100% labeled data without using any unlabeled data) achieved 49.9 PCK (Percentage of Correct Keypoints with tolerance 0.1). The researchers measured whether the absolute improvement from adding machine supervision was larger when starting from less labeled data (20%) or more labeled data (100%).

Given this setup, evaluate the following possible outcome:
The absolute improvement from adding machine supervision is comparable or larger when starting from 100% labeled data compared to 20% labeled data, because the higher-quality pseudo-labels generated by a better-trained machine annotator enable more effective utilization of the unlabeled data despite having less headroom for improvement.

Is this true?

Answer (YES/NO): YES